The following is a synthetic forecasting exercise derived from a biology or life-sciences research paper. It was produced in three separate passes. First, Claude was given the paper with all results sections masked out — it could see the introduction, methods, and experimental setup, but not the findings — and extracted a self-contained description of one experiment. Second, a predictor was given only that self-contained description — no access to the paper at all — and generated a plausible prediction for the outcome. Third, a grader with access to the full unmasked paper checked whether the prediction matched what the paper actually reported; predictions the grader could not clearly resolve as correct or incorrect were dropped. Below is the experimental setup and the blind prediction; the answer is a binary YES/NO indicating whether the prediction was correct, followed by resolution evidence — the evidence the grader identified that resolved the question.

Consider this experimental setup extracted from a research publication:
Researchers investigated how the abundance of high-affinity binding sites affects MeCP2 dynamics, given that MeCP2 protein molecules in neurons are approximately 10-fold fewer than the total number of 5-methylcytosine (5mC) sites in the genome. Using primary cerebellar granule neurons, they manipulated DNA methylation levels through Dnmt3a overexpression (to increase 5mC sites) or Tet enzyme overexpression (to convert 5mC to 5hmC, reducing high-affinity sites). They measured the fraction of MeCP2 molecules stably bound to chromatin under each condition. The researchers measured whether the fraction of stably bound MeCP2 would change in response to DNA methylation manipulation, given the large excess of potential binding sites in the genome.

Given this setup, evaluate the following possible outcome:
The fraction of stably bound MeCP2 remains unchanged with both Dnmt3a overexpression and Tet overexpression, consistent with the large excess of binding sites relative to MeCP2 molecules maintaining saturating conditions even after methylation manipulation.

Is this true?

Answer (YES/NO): NO